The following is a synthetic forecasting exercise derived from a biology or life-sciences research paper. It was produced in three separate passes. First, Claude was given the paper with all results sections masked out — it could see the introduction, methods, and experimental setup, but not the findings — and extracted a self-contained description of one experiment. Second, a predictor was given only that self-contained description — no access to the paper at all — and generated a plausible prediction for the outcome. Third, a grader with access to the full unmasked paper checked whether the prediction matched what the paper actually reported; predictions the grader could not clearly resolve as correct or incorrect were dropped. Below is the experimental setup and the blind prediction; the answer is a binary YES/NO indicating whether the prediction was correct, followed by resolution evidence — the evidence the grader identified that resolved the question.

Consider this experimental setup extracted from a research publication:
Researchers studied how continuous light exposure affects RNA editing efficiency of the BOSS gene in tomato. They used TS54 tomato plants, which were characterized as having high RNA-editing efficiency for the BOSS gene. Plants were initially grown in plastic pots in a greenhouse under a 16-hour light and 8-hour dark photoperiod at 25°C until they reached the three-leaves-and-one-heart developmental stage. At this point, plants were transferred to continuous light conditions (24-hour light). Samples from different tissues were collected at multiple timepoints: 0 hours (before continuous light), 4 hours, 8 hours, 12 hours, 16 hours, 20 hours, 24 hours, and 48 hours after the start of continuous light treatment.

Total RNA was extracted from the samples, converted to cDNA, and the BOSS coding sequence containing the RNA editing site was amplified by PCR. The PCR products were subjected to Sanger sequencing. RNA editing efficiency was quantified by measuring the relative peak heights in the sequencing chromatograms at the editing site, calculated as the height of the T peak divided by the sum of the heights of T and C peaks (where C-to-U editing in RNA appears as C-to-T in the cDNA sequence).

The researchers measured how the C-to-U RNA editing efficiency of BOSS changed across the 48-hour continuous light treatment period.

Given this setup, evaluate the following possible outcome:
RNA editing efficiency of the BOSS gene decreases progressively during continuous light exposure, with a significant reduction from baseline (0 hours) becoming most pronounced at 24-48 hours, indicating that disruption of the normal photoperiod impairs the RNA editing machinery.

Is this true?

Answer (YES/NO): NO